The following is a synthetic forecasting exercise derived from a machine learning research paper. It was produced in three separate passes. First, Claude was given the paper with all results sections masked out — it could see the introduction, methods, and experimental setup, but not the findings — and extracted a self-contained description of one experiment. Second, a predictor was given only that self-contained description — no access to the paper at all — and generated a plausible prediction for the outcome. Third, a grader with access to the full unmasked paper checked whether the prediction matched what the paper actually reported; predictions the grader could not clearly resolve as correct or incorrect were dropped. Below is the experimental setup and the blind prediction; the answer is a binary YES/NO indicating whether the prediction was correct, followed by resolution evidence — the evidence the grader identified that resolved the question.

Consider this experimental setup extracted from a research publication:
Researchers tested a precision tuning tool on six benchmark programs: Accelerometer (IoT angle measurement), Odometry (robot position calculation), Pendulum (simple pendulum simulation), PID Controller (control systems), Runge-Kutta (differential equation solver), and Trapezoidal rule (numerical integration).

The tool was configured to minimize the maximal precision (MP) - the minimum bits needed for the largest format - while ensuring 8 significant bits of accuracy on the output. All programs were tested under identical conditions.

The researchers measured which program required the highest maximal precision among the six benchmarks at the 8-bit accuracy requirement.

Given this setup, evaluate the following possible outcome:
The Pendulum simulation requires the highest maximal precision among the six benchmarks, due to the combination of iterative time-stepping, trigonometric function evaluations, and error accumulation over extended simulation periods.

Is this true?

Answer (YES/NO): YES